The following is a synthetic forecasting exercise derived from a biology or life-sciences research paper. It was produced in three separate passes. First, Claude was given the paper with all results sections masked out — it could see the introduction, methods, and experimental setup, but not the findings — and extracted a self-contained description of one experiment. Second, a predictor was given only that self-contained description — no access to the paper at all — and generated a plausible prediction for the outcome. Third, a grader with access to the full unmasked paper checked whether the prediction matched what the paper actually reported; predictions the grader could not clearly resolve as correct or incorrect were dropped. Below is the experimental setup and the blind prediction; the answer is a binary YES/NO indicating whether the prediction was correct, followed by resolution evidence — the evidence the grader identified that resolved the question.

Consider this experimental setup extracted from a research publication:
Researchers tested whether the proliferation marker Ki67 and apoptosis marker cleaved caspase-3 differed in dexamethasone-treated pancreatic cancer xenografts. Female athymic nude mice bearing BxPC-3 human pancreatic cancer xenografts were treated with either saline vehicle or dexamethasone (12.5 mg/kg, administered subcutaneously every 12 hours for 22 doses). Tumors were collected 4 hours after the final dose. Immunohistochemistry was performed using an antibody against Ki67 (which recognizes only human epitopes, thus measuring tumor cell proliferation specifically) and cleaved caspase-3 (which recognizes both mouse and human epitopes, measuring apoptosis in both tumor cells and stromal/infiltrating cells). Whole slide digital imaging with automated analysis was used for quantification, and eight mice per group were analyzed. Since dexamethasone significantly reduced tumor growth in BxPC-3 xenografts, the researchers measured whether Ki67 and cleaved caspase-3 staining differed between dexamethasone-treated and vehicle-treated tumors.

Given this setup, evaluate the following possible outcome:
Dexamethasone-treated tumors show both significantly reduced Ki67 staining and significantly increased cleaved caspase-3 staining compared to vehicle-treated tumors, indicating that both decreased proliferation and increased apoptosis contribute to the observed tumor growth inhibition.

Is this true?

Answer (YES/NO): YES